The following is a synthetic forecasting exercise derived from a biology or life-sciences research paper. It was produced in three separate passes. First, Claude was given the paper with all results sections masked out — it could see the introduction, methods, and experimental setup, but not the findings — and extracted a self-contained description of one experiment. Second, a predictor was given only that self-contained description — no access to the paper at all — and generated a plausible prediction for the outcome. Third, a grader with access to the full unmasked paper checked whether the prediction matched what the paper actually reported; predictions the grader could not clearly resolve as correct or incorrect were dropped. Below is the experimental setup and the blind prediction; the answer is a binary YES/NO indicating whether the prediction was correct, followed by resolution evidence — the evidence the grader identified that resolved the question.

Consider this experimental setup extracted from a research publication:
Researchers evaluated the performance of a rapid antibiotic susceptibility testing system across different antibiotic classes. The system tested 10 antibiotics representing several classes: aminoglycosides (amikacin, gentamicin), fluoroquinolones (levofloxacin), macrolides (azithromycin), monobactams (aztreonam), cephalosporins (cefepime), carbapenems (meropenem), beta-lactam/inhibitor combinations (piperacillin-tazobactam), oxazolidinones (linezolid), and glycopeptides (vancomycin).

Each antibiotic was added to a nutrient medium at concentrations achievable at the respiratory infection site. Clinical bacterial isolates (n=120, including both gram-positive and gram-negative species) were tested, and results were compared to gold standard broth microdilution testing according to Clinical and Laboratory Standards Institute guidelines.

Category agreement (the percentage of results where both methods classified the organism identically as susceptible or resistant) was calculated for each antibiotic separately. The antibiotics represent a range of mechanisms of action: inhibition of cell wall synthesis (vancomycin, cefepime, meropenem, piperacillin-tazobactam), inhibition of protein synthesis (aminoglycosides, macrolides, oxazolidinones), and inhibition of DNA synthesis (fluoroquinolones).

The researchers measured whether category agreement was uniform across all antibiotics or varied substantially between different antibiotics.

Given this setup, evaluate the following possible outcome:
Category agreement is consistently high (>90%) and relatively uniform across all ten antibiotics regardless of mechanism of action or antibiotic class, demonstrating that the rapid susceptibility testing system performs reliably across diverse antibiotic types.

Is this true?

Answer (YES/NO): YES